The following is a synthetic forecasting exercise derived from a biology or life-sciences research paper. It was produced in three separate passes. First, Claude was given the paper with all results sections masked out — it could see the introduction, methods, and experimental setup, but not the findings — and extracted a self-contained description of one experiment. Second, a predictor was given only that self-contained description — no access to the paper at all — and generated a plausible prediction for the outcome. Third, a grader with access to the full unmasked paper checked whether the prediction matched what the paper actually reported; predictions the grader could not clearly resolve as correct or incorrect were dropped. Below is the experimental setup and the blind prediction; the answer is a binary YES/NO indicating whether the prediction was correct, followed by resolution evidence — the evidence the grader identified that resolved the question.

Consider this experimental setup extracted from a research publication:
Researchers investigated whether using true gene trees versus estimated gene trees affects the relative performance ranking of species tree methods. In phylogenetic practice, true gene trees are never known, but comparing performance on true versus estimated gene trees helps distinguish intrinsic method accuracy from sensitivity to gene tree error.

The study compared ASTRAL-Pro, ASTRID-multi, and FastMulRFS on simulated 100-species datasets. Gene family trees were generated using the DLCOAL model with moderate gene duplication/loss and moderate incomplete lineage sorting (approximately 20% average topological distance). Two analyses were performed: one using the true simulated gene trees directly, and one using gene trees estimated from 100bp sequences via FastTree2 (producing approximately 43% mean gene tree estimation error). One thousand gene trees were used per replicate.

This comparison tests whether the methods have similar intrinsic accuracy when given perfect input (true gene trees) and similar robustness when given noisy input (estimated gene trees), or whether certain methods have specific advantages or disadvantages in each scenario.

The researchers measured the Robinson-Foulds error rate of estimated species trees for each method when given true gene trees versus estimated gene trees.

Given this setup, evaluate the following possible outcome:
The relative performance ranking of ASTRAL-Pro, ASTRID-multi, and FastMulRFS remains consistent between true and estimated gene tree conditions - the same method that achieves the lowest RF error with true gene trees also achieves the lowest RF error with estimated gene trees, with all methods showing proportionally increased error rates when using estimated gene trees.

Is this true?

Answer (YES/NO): NO